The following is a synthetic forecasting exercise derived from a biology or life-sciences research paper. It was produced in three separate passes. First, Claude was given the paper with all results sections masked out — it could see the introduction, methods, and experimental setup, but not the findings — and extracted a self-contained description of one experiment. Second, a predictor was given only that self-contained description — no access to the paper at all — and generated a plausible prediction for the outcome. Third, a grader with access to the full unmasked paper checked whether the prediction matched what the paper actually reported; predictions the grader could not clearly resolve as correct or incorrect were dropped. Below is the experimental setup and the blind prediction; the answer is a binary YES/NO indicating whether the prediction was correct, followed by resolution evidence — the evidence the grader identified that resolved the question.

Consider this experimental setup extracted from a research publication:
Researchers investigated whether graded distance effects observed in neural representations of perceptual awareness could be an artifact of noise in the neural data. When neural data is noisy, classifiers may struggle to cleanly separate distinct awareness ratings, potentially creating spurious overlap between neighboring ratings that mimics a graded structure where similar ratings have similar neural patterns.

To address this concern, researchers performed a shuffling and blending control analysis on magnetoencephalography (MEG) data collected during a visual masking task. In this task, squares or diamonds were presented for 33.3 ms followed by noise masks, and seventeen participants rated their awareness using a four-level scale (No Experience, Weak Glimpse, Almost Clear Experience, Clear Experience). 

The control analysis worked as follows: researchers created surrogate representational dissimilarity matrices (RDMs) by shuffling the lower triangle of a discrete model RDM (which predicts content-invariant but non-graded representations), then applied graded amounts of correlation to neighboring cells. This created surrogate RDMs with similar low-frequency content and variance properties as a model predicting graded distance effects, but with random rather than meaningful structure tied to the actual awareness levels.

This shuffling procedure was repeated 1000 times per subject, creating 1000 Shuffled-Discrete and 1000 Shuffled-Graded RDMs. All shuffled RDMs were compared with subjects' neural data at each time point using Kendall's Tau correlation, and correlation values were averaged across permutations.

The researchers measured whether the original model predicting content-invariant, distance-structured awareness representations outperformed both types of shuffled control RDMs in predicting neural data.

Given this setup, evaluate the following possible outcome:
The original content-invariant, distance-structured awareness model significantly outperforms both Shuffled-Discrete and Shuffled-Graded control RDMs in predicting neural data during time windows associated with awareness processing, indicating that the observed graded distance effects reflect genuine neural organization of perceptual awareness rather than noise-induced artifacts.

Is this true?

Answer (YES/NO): YES